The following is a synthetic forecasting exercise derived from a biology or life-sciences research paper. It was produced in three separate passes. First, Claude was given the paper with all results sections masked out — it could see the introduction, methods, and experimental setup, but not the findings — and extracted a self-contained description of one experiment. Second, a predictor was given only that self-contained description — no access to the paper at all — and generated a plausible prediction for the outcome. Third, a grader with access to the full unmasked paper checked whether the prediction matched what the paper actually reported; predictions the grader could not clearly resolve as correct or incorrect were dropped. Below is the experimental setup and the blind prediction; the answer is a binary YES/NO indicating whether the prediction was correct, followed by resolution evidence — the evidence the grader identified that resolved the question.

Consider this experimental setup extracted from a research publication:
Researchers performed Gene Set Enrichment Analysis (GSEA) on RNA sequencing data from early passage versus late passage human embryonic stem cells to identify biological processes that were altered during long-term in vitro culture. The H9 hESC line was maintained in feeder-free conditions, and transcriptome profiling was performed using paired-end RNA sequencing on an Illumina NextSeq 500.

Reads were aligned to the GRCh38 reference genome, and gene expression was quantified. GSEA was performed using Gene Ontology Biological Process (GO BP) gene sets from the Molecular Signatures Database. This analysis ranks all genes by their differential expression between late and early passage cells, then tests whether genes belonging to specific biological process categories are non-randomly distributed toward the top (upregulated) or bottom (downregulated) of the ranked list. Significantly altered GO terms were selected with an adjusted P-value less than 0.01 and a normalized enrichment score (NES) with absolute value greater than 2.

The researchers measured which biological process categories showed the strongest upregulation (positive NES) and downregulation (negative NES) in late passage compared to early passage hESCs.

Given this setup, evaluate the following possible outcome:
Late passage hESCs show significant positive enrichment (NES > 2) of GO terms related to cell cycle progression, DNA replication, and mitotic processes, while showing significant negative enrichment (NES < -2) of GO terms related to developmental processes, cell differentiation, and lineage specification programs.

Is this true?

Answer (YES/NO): NO